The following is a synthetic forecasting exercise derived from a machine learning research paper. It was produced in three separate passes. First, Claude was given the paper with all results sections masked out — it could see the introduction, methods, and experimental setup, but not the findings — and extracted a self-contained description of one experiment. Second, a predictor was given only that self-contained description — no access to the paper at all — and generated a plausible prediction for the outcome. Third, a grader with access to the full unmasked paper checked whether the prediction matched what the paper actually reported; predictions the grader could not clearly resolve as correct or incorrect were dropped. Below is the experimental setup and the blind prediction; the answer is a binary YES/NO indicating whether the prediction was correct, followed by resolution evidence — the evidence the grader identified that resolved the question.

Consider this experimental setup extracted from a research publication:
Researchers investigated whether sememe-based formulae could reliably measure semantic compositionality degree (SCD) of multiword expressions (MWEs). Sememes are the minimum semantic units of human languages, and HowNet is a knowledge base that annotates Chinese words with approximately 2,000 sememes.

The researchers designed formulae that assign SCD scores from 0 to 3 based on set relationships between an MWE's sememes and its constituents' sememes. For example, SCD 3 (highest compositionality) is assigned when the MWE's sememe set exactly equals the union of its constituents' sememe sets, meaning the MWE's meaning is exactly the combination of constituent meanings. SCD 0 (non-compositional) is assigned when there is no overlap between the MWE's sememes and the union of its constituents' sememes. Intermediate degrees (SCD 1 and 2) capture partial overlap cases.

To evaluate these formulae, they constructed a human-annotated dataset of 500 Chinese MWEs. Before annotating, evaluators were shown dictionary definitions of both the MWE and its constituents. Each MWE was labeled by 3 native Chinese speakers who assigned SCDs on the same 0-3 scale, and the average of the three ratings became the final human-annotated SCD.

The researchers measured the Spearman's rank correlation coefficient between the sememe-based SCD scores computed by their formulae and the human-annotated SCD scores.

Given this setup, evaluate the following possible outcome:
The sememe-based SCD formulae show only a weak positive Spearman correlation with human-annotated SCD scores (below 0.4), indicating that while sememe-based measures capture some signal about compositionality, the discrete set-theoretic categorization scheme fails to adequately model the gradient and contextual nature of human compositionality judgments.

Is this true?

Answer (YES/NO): NO